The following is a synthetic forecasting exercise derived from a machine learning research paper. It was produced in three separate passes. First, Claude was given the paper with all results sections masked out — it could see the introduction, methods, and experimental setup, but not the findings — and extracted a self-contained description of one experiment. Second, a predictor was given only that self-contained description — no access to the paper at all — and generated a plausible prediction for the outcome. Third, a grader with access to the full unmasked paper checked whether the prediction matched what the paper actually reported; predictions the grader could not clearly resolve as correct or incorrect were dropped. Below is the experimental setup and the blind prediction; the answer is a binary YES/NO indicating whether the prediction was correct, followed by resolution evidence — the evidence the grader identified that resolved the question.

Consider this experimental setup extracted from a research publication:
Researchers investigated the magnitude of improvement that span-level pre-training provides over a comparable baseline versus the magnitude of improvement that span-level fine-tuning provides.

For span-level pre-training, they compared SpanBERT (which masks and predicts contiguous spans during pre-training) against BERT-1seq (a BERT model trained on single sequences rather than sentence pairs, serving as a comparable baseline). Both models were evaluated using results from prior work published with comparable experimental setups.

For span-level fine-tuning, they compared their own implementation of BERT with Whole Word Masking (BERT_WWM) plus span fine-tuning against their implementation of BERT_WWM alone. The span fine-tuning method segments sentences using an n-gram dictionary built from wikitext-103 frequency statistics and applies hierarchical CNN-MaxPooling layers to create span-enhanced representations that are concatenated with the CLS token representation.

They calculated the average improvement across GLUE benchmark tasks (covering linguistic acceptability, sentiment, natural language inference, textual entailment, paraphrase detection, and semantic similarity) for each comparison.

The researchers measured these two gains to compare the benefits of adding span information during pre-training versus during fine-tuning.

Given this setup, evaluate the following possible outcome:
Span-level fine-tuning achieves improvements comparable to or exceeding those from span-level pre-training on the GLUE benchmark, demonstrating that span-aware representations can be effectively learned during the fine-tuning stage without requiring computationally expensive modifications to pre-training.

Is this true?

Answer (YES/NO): YES